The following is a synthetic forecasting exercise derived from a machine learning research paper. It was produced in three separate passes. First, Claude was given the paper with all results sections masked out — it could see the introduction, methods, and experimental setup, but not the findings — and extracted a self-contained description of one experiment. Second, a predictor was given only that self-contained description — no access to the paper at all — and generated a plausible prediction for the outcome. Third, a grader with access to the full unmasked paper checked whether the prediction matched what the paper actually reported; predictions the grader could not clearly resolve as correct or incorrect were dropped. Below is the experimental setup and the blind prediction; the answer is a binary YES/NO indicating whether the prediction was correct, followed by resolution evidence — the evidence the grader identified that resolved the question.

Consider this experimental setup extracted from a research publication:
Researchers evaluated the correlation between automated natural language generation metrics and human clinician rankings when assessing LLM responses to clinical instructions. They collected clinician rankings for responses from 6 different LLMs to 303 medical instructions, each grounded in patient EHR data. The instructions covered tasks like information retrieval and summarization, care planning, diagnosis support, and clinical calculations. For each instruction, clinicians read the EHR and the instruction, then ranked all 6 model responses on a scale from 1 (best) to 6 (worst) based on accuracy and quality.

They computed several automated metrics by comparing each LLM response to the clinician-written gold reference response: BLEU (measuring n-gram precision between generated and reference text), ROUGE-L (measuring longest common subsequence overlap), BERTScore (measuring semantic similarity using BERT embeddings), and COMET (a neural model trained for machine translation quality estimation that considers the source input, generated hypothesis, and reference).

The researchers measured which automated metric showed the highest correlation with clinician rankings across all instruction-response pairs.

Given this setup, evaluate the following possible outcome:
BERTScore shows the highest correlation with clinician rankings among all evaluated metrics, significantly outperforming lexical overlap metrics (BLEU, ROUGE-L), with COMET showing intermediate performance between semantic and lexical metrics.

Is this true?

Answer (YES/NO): NO